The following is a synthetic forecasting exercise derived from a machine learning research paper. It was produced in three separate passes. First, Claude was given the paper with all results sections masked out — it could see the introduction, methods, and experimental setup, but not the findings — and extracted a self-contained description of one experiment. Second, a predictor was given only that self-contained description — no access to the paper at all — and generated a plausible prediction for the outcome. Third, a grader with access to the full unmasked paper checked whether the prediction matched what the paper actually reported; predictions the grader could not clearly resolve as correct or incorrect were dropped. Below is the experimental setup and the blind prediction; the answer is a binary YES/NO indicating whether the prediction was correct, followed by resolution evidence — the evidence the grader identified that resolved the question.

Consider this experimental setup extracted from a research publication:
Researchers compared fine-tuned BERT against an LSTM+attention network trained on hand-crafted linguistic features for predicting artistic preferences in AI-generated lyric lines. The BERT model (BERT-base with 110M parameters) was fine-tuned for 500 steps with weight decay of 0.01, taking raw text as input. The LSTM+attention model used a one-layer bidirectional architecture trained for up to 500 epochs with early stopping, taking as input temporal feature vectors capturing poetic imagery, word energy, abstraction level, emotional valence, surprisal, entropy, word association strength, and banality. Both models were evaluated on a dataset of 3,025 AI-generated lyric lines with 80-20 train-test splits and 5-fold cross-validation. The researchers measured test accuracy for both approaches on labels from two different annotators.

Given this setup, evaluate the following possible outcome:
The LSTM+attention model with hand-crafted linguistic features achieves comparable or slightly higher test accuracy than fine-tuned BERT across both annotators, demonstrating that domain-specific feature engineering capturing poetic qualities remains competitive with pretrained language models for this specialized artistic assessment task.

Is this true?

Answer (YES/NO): YES